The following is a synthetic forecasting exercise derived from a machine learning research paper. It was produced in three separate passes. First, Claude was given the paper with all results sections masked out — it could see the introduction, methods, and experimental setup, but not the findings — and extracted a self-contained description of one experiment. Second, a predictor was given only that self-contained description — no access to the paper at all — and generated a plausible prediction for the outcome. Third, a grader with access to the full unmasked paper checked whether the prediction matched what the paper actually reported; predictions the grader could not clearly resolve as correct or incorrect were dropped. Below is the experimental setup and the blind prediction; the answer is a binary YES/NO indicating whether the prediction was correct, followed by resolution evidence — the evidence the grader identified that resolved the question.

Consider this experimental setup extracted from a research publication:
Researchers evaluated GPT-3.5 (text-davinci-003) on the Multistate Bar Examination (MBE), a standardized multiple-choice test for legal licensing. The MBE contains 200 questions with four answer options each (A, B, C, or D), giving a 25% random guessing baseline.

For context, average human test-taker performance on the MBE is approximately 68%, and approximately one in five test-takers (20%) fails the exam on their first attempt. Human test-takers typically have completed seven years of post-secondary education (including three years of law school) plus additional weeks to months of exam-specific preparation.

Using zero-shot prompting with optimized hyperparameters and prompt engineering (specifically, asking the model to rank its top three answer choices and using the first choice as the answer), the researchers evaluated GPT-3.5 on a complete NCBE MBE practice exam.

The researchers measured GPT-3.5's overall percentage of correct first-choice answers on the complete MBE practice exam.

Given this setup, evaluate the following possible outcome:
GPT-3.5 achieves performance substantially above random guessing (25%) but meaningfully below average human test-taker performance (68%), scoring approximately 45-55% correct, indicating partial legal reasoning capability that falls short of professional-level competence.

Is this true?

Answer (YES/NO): YES